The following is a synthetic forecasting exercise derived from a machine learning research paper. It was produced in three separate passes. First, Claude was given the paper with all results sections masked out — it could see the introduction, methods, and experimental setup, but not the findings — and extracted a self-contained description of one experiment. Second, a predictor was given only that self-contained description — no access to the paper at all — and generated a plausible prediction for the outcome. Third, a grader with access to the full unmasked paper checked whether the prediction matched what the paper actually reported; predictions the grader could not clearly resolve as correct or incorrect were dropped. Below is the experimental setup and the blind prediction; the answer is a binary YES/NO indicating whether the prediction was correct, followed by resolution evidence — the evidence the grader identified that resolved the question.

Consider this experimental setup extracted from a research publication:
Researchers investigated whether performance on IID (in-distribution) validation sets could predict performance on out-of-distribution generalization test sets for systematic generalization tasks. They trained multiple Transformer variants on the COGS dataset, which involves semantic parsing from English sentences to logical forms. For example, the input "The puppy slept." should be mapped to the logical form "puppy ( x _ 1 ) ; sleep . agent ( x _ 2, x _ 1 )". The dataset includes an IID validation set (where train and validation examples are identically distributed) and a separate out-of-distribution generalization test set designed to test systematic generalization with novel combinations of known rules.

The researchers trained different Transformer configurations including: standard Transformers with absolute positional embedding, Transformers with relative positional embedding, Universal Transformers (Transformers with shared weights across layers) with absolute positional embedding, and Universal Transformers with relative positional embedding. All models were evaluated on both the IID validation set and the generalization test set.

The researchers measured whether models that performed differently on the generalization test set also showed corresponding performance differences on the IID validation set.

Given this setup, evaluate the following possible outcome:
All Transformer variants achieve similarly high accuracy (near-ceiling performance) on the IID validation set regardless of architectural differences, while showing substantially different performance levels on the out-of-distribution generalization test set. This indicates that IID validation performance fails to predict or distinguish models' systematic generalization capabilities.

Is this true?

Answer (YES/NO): YES